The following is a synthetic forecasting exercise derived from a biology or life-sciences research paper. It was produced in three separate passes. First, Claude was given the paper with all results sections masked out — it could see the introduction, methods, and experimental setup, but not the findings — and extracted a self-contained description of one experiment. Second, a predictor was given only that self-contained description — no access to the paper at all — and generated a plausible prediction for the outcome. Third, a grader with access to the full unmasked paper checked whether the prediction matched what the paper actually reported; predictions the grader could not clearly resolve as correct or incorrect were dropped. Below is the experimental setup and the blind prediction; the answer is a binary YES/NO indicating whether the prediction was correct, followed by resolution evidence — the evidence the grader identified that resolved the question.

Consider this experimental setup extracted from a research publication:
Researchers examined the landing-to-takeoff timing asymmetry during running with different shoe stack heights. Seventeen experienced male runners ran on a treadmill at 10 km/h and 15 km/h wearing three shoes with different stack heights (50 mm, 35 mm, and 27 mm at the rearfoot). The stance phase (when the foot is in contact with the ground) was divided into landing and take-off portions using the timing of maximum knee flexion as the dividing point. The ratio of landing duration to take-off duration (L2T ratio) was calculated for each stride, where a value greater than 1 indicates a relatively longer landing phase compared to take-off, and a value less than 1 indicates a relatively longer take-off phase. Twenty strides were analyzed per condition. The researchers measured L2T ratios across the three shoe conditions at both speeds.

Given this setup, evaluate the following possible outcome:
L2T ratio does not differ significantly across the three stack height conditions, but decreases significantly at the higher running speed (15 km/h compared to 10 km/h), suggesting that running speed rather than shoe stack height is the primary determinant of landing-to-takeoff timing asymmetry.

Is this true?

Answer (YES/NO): NO